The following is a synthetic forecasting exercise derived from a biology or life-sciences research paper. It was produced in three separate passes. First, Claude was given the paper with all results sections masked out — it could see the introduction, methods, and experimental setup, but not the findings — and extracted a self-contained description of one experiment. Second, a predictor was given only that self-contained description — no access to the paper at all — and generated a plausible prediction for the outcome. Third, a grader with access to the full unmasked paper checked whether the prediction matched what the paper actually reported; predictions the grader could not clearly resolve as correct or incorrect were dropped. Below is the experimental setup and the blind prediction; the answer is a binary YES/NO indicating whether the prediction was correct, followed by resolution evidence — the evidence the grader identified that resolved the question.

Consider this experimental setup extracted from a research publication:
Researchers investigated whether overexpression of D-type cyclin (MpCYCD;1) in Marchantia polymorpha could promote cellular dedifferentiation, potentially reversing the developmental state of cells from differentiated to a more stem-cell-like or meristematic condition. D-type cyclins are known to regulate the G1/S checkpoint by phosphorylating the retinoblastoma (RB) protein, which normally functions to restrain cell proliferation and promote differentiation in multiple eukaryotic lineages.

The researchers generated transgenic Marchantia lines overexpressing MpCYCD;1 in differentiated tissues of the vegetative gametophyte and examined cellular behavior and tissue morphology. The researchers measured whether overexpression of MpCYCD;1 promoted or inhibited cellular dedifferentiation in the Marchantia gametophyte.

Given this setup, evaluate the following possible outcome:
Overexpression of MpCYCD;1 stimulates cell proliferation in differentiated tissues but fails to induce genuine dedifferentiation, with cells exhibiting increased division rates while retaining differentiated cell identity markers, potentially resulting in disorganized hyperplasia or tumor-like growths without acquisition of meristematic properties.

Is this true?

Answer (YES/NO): NO